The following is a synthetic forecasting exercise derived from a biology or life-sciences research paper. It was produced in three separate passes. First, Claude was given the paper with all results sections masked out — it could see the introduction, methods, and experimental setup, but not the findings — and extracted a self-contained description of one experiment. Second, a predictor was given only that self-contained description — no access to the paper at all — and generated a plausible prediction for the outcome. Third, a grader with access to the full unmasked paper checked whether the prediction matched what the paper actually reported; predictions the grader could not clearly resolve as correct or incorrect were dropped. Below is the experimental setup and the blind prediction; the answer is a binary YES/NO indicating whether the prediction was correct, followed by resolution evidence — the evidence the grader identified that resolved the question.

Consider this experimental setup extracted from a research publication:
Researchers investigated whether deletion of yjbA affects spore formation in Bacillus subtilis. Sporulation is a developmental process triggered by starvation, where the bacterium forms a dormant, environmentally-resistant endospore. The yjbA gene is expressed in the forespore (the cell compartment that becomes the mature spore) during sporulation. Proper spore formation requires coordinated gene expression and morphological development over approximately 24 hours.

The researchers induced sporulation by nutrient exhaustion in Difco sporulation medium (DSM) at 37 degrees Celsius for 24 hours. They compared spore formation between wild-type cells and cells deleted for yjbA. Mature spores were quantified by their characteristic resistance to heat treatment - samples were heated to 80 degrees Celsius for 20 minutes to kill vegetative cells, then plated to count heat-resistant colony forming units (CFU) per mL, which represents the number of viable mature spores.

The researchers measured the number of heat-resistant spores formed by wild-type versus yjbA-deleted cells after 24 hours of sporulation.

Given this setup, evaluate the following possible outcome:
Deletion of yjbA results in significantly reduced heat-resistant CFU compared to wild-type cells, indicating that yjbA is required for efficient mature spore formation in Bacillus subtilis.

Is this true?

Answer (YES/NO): NO